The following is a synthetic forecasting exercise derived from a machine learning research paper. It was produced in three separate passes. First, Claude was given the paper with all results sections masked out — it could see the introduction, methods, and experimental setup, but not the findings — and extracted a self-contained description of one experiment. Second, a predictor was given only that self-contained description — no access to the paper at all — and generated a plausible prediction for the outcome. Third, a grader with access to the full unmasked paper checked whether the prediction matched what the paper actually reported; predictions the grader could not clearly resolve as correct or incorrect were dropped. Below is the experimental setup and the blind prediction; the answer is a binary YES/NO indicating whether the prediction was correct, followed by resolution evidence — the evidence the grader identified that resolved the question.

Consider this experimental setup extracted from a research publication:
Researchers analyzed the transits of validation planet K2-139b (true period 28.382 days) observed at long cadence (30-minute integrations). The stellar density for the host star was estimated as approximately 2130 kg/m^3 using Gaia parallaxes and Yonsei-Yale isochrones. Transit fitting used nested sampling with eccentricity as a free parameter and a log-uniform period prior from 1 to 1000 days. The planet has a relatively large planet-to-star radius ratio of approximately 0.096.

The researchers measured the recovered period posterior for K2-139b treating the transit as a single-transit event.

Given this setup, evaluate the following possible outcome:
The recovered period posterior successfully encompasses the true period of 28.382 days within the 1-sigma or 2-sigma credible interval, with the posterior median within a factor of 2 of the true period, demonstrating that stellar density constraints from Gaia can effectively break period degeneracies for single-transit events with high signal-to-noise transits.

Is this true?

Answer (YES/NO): YES